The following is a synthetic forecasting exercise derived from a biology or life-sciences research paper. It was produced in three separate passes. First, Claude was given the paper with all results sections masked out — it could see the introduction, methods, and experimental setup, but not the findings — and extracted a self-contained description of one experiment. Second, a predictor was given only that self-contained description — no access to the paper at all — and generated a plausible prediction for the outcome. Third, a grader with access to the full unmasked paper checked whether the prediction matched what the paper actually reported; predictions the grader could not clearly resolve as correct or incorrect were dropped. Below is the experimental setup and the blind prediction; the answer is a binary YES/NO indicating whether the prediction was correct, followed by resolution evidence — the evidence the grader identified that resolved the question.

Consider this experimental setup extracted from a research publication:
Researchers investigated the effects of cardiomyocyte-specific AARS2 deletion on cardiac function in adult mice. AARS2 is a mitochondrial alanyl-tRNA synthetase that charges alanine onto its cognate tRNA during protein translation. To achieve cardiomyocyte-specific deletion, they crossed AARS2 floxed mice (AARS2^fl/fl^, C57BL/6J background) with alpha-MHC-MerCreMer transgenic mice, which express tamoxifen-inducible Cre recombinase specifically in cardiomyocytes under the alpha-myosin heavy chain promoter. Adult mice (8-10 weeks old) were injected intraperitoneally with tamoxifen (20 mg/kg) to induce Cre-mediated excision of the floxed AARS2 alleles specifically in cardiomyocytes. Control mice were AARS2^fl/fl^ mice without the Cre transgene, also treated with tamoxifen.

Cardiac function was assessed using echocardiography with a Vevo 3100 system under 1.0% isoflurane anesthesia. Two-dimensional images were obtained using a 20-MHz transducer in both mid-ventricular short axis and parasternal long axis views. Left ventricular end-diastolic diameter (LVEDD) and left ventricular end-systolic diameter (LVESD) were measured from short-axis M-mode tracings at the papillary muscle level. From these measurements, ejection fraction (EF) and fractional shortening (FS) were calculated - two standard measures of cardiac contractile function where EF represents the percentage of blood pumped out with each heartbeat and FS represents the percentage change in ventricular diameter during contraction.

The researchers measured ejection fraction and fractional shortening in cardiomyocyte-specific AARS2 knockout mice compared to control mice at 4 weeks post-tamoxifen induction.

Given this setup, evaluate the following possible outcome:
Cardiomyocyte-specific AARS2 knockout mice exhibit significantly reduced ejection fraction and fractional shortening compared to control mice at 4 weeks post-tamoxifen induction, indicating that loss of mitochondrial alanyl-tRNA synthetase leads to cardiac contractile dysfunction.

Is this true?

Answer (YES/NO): YES